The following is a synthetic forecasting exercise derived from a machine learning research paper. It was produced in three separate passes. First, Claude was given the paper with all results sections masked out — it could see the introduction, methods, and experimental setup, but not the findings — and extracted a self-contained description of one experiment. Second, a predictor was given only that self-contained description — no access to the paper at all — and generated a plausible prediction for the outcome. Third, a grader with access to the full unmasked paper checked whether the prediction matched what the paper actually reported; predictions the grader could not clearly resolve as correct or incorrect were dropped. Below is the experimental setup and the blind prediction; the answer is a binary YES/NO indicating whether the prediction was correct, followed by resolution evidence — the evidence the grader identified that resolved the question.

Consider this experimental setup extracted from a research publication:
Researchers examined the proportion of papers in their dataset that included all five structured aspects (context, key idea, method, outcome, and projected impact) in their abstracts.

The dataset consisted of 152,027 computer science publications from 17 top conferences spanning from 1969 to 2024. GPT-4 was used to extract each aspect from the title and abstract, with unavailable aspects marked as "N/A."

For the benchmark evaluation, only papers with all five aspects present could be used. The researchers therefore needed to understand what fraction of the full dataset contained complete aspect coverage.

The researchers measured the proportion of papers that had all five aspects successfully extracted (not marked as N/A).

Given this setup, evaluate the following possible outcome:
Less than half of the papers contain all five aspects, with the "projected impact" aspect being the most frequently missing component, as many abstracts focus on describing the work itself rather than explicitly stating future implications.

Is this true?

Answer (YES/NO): YES